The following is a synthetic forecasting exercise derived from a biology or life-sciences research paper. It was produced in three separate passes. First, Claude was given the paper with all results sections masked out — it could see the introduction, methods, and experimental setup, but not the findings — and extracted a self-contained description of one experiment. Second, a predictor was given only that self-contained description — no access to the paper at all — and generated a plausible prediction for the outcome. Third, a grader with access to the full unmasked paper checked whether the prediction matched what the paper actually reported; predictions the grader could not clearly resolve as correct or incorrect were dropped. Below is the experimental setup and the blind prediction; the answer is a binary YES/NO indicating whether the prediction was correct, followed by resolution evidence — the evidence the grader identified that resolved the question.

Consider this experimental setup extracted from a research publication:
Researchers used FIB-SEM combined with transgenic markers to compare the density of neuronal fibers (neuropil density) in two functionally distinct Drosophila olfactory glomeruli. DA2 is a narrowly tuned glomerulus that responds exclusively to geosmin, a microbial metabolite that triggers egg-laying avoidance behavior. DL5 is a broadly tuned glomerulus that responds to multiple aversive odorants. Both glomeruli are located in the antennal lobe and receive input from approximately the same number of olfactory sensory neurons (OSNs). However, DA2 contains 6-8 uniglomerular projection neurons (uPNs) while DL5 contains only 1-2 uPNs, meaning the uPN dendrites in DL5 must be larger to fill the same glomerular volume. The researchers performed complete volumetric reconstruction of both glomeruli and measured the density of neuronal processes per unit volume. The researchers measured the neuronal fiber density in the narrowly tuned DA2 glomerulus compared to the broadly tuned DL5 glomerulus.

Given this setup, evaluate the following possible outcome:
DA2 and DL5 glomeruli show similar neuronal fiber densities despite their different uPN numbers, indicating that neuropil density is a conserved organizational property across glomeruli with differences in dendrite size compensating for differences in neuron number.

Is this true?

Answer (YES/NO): NO